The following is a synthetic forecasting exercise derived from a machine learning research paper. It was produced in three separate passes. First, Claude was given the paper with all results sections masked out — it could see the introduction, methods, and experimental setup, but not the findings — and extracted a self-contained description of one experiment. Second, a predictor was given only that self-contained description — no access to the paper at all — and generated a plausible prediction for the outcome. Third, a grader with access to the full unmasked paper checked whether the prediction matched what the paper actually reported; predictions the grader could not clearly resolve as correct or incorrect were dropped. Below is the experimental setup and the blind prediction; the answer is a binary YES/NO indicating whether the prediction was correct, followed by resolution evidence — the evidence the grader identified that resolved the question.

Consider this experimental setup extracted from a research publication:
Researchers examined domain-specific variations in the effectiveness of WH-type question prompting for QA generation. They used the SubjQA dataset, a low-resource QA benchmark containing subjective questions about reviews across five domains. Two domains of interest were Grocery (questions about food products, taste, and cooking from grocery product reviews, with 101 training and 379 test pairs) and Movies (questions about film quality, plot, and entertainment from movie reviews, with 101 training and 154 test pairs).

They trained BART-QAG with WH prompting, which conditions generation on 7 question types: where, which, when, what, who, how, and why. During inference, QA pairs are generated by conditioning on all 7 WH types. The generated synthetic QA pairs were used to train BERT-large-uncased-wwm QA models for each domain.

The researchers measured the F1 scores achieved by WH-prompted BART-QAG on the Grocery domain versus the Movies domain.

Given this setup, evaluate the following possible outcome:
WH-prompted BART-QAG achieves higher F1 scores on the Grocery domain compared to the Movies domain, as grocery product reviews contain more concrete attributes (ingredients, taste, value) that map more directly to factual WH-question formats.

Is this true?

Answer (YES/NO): NO